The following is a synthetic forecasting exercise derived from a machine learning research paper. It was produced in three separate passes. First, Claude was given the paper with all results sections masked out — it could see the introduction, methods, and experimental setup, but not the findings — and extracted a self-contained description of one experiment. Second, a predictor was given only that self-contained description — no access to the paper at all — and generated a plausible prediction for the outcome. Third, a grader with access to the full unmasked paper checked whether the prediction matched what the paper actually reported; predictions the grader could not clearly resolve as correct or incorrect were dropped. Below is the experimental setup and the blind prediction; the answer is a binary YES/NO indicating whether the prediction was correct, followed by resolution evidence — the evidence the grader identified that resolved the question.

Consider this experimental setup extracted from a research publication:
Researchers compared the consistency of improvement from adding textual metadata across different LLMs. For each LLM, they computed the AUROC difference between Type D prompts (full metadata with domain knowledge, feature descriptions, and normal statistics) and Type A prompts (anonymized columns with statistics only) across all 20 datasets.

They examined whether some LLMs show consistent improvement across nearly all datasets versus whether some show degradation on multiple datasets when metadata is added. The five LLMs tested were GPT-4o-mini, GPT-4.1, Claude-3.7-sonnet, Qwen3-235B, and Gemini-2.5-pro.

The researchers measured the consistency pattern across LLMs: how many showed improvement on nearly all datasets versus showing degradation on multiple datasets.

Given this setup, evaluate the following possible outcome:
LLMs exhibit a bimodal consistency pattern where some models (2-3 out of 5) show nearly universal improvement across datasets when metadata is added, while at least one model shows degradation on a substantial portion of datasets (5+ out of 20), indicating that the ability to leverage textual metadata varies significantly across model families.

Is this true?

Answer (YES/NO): YES